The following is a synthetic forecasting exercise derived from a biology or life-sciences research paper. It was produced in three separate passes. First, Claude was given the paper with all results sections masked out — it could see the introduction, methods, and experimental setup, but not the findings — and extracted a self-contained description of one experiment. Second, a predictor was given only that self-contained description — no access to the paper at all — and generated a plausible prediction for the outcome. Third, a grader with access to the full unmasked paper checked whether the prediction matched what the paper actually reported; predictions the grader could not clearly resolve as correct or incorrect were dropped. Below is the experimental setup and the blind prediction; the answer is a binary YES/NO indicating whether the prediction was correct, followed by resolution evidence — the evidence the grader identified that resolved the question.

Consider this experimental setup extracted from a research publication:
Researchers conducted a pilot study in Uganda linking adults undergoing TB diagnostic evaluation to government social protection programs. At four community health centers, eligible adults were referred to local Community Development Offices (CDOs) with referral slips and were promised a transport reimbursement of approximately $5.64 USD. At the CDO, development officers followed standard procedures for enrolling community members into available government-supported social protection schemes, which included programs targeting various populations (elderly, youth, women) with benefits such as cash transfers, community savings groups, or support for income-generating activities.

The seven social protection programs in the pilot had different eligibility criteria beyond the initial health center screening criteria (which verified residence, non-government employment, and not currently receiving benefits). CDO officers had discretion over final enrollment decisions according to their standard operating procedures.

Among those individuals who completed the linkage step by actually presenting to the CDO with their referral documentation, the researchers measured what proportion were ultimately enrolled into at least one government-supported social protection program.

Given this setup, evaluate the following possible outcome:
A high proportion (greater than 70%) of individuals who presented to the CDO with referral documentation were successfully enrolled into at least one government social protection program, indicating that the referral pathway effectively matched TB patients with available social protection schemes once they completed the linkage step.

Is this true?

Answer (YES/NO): NO